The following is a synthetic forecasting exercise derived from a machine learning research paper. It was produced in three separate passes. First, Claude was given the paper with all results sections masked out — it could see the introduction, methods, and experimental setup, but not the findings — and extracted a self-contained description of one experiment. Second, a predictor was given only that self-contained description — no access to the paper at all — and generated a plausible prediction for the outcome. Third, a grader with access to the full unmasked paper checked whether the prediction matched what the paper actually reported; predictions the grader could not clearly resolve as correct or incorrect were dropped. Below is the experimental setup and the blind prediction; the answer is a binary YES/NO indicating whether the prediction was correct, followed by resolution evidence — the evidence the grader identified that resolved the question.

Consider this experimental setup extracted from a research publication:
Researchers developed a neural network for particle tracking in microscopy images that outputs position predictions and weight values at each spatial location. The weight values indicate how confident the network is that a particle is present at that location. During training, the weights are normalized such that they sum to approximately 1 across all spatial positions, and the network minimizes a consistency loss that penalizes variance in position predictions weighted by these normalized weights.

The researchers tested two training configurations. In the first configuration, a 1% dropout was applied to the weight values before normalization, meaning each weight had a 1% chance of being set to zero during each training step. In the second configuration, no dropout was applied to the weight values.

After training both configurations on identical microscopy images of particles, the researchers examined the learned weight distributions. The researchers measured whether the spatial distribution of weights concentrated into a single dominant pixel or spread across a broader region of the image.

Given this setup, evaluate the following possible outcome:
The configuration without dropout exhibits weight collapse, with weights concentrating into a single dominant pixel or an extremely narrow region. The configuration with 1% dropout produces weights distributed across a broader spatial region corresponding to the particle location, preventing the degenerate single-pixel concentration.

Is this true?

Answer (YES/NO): YES